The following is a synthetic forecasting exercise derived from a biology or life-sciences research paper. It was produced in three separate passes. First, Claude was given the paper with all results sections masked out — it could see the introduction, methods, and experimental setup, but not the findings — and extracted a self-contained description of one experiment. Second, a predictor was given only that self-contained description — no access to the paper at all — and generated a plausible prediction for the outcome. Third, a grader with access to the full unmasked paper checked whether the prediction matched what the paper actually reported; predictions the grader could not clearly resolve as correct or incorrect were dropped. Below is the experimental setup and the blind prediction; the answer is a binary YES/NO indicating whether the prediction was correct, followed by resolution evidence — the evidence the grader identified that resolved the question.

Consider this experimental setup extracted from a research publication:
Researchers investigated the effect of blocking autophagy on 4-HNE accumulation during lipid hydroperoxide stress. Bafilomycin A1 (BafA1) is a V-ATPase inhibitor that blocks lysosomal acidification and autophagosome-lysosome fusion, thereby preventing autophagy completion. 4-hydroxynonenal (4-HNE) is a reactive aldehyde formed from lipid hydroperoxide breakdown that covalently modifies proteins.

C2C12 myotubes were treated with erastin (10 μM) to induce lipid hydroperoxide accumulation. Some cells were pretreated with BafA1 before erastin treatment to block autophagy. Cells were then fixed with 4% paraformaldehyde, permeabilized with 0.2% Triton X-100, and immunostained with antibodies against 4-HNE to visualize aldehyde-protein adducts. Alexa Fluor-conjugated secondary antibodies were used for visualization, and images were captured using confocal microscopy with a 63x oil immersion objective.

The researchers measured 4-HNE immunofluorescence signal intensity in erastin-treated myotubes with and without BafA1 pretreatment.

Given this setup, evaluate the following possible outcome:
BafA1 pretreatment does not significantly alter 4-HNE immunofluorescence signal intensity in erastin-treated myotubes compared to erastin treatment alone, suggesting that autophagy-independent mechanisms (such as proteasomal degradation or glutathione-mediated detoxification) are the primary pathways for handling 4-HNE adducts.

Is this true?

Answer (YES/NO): NO